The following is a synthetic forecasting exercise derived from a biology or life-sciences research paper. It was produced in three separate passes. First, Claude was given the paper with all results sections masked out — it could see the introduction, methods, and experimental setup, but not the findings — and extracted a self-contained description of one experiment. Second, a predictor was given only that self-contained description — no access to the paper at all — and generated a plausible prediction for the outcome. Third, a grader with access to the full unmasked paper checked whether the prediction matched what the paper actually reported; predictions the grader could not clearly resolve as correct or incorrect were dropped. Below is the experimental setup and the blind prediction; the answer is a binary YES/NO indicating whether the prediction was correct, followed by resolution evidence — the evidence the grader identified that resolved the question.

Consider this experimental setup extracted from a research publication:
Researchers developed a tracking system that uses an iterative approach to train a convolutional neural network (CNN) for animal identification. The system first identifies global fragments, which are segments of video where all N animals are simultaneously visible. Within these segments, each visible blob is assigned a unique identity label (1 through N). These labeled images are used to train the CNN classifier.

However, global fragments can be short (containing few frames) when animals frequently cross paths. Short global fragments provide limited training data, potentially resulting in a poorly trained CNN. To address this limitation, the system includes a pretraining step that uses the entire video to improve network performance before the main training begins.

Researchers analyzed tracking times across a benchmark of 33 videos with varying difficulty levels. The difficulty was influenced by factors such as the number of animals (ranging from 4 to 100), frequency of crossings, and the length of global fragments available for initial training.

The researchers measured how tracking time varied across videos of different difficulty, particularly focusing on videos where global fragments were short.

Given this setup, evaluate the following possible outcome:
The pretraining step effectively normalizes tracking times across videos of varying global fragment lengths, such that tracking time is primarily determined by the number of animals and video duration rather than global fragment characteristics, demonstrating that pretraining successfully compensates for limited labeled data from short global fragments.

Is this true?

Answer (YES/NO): NO